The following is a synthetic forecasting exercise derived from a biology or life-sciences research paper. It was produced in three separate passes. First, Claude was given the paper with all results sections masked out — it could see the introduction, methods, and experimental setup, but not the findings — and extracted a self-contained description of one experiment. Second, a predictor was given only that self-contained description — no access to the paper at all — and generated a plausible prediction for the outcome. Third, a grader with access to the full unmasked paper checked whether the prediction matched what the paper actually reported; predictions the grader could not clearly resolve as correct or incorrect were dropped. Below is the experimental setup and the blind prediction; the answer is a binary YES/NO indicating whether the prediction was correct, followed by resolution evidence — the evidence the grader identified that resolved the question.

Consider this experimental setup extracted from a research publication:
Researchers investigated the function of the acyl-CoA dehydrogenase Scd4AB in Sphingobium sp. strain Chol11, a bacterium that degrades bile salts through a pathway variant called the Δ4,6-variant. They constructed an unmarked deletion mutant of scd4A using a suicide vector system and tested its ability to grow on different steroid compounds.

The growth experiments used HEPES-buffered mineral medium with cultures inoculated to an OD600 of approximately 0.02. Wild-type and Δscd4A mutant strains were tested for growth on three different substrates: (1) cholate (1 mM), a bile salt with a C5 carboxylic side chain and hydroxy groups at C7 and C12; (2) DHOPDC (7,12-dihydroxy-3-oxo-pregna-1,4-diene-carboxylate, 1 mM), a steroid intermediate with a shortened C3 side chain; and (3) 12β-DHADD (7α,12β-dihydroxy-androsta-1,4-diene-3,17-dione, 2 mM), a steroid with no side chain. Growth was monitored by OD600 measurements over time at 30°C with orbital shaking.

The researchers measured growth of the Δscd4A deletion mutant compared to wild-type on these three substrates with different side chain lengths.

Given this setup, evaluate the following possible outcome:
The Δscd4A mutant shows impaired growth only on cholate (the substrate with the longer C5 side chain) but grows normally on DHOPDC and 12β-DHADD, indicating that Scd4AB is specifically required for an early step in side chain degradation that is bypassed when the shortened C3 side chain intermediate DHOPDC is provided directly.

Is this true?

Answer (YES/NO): YES